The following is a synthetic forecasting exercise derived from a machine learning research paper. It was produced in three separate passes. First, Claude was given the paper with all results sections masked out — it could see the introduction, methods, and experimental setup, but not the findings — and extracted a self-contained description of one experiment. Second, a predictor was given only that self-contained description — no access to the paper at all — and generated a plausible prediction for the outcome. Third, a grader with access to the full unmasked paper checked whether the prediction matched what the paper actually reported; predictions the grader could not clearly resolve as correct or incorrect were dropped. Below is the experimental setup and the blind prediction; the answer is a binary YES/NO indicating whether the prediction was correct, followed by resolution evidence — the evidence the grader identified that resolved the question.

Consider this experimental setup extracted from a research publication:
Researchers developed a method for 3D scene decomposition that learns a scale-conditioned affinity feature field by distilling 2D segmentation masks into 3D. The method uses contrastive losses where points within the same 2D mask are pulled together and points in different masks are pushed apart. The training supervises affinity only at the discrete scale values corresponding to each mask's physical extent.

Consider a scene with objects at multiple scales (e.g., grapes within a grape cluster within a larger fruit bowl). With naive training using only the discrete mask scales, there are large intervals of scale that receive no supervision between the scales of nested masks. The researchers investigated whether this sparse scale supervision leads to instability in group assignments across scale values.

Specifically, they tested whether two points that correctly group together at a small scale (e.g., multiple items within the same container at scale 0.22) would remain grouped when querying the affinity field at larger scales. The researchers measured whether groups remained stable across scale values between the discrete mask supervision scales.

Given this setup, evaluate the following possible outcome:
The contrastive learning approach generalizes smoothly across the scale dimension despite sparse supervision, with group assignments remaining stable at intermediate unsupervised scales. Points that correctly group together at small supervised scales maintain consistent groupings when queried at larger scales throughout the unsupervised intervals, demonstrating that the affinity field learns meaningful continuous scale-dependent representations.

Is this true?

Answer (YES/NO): NO